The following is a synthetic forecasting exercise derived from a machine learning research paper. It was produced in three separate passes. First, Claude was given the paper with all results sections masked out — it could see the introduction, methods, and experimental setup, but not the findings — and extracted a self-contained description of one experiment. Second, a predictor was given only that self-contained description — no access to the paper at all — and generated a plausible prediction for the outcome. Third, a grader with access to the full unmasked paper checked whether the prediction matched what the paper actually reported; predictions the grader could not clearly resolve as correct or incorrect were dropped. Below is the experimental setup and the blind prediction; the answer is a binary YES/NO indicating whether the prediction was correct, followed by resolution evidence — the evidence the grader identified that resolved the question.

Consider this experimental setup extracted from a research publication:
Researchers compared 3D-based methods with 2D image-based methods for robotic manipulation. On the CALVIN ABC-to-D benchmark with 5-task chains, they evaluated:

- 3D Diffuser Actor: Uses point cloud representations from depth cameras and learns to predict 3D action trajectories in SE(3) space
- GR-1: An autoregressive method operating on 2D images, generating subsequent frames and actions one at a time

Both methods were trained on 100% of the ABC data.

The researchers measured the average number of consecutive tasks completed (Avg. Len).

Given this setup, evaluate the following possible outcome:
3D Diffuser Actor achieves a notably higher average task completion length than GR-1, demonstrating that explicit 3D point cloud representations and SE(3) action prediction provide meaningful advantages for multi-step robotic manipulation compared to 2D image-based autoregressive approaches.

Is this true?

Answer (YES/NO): YES